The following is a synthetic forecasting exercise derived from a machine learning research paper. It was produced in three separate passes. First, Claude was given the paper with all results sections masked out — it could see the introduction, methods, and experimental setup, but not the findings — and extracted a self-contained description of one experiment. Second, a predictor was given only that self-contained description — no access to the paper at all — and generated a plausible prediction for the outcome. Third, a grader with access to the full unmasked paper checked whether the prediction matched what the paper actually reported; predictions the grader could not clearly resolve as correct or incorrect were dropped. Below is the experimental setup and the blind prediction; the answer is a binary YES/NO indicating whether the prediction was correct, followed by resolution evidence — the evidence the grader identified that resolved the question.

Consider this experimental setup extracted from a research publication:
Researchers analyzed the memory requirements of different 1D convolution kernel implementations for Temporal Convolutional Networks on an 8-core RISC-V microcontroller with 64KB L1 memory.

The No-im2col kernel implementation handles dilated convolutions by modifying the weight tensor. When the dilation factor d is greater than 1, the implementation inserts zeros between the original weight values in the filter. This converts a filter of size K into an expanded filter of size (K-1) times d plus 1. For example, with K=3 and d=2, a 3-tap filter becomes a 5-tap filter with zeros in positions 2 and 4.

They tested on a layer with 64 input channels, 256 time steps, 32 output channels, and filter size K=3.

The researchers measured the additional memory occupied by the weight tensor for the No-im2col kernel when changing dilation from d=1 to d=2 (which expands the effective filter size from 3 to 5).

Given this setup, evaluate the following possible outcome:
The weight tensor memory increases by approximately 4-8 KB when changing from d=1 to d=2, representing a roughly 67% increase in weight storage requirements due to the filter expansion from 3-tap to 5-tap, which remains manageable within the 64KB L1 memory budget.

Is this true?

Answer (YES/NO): NO